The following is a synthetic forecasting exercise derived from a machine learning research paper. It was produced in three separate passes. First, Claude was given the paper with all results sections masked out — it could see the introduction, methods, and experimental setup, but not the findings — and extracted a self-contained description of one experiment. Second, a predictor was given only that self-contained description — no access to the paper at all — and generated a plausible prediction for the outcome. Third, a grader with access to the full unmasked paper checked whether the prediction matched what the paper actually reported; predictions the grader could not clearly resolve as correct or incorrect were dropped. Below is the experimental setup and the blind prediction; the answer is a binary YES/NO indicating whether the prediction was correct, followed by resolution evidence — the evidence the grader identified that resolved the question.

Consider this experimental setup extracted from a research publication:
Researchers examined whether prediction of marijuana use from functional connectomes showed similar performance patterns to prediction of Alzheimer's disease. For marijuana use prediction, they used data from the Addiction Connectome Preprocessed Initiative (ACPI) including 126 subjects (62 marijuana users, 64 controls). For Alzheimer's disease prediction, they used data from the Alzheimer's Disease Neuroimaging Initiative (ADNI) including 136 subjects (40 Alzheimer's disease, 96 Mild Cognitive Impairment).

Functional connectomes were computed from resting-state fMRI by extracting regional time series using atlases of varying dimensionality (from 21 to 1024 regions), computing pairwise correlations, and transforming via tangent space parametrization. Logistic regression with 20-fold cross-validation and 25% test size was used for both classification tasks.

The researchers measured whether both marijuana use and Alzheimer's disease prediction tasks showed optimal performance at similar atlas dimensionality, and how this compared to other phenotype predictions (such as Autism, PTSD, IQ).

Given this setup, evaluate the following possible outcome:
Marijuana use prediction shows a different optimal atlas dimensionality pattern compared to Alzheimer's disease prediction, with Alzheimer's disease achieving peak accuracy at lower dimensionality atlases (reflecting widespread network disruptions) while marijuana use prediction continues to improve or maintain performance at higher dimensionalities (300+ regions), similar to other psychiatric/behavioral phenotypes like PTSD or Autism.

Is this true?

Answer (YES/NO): NO